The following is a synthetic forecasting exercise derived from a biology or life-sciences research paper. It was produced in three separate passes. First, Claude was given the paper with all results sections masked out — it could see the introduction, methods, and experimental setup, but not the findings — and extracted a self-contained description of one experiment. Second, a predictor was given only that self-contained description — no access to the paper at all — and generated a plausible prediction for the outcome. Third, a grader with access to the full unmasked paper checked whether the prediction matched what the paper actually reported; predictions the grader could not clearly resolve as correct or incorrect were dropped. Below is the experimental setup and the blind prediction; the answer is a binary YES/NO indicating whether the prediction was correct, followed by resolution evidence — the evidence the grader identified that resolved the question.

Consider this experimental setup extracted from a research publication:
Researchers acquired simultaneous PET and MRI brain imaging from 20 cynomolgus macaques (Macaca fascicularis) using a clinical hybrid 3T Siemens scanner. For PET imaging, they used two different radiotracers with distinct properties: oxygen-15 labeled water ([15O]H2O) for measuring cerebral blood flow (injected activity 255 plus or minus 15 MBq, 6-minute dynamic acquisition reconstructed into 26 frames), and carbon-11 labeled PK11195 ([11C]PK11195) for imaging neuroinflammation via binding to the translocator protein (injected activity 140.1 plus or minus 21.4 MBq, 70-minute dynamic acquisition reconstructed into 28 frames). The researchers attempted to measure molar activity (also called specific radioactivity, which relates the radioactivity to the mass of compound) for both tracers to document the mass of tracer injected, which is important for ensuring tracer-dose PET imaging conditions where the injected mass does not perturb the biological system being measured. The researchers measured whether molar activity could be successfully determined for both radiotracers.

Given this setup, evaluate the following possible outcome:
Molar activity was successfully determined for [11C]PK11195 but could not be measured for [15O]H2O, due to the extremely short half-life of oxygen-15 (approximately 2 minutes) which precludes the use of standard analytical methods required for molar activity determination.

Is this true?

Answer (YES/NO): YES